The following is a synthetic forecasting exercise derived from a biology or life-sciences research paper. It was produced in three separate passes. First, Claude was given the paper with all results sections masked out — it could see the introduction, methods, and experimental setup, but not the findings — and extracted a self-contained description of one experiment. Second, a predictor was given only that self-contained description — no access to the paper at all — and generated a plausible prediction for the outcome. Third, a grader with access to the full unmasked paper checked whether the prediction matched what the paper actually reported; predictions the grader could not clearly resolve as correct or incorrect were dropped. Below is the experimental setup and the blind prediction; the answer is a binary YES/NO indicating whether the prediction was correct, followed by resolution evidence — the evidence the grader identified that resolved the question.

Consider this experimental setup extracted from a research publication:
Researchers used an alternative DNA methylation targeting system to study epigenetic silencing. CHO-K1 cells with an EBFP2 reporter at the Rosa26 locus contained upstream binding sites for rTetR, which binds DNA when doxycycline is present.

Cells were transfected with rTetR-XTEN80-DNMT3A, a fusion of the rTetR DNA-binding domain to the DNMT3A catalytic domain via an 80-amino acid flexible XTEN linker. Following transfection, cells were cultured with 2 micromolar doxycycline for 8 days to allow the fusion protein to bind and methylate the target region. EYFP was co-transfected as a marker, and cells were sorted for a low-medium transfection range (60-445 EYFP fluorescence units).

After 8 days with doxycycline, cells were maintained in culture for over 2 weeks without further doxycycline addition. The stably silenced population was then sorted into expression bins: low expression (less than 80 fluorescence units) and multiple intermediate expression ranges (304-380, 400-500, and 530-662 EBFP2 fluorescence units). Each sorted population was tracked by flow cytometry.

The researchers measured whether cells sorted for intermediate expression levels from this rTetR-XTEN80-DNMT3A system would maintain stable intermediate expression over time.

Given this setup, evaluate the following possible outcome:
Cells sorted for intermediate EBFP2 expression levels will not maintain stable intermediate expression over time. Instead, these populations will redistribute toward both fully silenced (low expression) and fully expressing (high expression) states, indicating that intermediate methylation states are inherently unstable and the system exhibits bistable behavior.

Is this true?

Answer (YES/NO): NO